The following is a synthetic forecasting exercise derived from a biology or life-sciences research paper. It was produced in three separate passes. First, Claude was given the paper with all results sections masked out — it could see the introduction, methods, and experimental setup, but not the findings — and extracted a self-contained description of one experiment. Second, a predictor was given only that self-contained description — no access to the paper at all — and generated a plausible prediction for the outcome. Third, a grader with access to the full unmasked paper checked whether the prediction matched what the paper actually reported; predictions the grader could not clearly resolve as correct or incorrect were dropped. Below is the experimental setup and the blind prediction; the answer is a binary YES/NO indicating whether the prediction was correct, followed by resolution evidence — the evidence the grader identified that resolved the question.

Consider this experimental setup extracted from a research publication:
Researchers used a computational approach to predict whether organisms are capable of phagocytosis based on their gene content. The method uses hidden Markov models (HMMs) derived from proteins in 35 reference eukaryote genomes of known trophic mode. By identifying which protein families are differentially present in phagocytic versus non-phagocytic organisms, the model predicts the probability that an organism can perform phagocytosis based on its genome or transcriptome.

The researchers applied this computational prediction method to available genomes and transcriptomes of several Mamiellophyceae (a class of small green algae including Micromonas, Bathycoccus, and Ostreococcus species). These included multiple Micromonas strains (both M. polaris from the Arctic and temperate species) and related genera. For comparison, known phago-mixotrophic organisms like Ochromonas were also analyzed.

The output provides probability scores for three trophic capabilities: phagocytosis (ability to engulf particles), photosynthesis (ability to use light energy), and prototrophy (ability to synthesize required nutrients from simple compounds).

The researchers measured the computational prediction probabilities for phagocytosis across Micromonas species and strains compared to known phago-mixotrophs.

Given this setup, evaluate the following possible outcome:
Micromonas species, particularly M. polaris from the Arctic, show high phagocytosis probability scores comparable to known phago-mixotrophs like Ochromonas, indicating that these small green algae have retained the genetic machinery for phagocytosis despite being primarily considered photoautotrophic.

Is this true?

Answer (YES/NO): NO